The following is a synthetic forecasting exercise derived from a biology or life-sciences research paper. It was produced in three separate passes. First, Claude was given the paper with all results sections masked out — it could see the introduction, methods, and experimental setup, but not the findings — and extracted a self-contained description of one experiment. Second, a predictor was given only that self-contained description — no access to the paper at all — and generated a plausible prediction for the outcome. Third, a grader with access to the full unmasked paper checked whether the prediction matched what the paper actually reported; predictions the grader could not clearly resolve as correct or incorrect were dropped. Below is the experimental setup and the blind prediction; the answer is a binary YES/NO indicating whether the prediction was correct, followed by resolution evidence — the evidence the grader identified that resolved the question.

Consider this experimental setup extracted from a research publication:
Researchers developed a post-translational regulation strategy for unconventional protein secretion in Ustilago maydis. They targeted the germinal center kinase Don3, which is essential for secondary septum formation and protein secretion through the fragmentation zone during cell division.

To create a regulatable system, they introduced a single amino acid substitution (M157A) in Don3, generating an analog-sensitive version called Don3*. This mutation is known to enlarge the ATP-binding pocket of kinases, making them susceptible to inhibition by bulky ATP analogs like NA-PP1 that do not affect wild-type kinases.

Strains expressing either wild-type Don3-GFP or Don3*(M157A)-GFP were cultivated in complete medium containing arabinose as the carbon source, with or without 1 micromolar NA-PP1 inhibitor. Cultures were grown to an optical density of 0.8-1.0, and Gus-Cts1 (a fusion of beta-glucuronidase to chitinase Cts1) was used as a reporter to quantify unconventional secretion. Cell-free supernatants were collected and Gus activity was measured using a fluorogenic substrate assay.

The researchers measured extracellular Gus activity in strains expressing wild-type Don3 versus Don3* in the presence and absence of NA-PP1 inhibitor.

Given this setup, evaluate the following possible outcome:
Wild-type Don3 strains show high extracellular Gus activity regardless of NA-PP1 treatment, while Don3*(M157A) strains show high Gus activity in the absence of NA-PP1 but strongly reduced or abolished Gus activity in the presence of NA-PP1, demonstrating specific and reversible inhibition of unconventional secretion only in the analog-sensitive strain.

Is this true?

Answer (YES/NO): YES